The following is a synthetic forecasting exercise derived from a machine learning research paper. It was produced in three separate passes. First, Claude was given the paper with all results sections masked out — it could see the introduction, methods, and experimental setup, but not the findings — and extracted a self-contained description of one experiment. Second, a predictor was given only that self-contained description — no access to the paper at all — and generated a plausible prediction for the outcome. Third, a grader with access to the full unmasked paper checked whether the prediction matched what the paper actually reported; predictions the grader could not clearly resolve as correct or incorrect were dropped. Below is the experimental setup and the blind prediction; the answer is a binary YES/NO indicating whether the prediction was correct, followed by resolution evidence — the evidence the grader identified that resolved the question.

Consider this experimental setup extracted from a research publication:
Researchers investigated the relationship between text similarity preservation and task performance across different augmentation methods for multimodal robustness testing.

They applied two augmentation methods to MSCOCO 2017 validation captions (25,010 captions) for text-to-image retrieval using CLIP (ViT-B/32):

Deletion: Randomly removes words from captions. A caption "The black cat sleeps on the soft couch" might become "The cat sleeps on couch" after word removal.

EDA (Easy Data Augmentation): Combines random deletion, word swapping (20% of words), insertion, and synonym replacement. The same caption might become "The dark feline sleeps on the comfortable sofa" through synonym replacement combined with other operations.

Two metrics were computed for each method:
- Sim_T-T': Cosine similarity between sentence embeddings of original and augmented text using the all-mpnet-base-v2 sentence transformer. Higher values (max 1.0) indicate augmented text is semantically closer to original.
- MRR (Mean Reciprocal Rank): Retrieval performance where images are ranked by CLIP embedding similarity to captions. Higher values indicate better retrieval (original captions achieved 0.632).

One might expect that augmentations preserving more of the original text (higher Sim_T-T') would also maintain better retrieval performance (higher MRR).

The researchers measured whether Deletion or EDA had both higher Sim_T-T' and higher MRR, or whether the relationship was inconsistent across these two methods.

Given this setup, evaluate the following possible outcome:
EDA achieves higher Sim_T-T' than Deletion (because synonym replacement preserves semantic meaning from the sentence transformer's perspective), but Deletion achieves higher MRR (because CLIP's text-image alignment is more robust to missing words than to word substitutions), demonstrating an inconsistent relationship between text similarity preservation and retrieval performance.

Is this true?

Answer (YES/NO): NO